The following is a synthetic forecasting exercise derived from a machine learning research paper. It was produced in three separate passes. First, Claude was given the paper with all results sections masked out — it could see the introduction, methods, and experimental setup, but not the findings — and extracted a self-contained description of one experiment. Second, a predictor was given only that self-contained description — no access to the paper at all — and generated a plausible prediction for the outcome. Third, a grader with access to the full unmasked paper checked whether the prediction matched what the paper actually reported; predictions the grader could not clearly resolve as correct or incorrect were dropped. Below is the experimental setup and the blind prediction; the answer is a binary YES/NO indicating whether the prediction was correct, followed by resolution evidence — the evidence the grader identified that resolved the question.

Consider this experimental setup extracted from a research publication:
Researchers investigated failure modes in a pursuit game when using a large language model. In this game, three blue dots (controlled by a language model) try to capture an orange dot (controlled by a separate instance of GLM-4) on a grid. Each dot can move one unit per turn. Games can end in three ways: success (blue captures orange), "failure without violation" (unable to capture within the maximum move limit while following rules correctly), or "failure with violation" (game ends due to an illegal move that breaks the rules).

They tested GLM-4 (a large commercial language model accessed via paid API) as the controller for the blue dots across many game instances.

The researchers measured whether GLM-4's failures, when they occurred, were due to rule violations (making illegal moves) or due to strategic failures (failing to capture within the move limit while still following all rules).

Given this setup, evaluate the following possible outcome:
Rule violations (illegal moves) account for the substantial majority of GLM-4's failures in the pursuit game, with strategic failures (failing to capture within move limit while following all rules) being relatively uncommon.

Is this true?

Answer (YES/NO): NO